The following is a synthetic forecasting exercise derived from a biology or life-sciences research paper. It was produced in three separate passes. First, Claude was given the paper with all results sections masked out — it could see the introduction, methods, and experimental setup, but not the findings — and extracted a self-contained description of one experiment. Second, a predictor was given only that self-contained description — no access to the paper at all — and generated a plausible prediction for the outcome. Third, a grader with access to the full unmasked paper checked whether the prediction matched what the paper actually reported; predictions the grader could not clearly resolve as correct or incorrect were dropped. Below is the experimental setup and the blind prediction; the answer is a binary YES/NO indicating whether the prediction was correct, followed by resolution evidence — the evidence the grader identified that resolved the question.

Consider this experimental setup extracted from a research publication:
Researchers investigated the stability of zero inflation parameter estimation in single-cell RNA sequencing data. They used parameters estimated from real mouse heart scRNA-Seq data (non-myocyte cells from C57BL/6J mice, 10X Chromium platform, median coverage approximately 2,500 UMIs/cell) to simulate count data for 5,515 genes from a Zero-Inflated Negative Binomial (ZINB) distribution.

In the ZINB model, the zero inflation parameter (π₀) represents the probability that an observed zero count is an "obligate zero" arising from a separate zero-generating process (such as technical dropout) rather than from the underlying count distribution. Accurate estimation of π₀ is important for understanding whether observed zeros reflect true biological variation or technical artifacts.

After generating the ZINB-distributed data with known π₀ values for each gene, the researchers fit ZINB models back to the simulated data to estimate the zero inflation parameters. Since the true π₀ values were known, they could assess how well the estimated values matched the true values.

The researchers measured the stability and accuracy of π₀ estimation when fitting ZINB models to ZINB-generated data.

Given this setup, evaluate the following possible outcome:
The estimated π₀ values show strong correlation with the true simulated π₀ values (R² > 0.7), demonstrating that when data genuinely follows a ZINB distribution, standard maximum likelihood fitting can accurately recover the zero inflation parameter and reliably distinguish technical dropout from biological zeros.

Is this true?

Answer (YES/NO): NO